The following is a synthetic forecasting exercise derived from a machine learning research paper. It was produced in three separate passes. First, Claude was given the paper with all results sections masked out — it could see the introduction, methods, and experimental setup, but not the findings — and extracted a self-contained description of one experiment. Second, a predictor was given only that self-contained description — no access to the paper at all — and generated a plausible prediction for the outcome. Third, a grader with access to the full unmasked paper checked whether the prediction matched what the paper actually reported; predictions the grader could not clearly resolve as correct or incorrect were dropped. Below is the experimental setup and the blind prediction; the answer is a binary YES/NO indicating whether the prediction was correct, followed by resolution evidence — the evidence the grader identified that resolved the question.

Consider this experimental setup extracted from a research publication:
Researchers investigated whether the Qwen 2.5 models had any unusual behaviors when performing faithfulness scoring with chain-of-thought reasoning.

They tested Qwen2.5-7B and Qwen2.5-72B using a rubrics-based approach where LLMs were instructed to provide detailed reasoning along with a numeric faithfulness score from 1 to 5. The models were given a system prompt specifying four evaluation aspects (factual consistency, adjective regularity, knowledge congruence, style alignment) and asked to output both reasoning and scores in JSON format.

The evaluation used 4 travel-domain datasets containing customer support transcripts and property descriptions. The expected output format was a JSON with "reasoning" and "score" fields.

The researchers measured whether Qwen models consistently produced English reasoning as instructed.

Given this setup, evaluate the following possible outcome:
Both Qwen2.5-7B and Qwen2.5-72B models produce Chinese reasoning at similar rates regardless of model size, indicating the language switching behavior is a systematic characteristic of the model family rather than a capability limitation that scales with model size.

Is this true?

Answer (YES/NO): NO